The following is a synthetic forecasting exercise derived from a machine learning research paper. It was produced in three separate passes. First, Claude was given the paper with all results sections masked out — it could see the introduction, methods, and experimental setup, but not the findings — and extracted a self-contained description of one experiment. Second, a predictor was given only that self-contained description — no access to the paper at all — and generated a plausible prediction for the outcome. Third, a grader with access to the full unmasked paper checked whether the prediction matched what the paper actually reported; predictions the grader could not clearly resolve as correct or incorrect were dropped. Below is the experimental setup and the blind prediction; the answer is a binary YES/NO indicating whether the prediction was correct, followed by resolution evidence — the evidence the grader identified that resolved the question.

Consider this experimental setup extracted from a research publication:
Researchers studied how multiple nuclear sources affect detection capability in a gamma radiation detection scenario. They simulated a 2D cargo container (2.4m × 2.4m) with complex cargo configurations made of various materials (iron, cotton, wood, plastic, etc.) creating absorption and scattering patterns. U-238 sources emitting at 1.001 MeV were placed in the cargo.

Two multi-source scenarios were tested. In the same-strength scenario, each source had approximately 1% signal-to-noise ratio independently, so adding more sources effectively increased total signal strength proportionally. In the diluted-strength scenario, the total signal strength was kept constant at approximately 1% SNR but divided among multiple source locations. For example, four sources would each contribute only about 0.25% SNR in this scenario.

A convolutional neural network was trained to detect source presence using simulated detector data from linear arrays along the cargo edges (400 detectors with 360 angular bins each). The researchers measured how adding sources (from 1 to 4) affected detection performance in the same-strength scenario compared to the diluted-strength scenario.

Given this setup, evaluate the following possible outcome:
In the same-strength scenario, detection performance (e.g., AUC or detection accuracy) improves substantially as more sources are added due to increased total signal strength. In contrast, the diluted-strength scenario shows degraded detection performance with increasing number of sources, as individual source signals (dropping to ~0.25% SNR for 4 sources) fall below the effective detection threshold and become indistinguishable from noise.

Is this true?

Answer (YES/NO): NO